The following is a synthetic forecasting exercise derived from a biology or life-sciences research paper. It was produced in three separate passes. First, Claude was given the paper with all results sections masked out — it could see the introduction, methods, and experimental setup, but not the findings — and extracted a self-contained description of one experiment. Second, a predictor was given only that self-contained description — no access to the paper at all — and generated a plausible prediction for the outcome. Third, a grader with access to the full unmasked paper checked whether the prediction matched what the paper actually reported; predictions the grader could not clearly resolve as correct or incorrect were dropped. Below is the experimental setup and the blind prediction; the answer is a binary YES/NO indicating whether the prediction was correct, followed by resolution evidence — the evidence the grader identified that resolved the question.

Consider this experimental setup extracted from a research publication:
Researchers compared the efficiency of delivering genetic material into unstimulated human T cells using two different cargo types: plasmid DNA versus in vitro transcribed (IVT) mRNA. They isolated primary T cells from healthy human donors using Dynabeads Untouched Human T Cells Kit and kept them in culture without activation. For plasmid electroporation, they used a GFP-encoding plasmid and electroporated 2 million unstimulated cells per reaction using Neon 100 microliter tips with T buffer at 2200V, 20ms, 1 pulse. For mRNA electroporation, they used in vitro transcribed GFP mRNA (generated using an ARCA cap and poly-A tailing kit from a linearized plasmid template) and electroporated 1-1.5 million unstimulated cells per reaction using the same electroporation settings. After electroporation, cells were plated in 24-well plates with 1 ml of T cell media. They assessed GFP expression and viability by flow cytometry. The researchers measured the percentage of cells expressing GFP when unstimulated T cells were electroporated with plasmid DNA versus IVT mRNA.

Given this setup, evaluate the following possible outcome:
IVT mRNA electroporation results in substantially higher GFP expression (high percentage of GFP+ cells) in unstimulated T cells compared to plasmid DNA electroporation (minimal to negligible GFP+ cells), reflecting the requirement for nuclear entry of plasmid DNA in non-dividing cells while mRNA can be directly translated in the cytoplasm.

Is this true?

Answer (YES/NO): NO